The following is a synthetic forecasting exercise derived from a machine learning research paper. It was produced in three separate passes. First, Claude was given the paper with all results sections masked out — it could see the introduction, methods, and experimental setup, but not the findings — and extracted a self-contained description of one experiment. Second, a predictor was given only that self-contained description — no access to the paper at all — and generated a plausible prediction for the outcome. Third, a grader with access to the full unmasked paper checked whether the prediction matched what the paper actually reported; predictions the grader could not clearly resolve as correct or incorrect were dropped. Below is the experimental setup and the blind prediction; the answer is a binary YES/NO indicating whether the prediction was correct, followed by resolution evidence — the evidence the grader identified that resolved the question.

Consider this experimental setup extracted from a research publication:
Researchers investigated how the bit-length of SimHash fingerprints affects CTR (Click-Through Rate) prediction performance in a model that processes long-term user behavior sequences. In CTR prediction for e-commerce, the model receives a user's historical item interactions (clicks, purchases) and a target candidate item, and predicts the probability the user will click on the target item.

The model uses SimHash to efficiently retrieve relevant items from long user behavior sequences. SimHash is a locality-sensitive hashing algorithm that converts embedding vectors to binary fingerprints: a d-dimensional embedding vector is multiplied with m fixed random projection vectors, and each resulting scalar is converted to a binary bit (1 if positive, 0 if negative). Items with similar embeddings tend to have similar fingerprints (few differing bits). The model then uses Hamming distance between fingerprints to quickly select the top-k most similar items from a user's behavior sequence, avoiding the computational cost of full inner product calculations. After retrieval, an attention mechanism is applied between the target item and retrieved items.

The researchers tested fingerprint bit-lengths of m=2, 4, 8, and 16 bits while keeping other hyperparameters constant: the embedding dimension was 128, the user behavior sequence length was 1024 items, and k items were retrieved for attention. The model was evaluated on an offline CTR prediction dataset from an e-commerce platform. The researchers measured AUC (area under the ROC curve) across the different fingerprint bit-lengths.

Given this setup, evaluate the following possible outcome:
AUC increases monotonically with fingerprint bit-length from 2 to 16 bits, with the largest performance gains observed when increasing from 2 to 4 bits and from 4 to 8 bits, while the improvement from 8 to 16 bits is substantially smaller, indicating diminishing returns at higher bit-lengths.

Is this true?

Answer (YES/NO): YES